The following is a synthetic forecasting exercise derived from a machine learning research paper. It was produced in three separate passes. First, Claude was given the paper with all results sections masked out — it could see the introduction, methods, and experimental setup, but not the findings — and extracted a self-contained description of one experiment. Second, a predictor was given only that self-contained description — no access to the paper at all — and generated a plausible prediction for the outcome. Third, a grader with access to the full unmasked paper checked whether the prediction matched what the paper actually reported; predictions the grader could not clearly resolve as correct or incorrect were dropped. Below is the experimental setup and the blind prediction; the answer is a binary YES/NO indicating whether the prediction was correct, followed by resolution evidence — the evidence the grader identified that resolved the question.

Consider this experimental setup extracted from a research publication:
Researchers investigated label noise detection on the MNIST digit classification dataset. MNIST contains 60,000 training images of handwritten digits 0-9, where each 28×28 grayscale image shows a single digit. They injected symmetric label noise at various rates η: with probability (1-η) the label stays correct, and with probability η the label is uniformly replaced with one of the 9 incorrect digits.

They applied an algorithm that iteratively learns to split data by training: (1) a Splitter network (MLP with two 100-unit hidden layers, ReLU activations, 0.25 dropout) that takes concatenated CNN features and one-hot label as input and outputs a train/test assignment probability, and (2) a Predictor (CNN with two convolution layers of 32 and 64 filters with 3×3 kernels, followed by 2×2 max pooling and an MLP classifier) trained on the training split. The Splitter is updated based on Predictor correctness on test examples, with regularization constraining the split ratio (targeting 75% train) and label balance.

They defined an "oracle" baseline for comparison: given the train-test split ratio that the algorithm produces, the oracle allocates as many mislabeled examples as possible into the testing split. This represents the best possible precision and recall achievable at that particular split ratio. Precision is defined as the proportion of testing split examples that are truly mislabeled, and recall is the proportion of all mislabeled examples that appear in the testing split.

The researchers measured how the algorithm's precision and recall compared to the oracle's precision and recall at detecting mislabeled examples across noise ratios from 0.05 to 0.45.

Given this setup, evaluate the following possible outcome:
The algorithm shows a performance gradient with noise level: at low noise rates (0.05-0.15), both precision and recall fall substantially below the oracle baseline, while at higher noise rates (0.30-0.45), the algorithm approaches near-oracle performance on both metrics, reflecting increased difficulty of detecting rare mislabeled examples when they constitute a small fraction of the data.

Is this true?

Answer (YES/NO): NO